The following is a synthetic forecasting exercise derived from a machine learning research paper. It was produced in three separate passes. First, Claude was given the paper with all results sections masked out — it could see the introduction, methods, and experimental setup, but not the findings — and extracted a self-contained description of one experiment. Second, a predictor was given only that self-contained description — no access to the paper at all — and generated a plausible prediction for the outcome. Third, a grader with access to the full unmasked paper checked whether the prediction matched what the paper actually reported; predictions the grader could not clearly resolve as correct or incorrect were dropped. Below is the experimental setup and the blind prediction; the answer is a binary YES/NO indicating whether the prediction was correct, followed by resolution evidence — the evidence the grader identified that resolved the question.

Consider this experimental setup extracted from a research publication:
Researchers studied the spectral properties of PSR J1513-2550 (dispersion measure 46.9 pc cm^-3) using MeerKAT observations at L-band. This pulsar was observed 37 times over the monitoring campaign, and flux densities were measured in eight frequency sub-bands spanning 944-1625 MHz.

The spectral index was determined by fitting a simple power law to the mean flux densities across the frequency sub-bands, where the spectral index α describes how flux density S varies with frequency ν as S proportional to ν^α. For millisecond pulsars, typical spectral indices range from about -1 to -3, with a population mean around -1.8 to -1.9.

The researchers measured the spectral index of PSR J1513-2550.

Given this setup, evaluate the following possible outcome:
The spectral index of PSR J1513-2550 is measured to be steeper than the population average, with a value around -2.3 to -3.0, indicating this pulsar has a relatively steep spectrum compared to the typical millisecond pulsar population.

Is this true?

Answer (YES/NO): NO